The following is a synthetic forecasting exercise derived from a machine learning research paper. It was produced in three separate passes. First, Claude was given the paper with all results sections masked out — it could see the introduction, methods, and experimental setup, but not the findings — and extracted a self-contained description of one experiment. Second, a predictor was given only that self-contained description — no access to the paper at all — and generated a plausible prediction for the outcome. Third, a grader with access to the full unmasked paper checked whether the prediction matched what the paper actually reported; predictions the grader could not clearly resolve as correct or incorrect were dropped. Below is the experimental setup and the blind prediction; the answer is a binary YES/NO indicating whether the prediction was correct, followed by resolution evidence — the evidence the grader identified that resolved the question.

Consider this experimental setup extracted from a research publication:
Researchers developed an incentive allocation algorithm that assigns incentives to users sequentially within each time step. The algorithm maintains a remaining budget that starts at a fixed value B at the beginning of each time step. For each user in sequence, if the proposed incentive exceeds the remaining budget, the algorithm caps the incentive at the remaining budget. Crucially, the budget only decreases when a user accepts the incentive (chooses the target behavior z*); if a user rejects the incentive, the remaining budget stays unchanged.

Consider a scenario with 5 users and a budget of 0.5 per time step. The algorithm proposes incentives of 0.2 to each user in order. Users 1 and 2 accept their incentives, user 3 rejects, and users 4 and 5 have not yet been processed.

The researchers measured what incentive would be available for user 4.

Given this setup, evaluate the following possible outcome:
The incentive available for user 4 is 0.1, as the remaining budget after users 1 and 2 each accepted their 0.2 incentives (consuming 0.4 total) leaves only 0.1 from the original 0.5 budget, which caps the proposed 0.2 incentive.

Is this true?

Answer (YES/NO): YES